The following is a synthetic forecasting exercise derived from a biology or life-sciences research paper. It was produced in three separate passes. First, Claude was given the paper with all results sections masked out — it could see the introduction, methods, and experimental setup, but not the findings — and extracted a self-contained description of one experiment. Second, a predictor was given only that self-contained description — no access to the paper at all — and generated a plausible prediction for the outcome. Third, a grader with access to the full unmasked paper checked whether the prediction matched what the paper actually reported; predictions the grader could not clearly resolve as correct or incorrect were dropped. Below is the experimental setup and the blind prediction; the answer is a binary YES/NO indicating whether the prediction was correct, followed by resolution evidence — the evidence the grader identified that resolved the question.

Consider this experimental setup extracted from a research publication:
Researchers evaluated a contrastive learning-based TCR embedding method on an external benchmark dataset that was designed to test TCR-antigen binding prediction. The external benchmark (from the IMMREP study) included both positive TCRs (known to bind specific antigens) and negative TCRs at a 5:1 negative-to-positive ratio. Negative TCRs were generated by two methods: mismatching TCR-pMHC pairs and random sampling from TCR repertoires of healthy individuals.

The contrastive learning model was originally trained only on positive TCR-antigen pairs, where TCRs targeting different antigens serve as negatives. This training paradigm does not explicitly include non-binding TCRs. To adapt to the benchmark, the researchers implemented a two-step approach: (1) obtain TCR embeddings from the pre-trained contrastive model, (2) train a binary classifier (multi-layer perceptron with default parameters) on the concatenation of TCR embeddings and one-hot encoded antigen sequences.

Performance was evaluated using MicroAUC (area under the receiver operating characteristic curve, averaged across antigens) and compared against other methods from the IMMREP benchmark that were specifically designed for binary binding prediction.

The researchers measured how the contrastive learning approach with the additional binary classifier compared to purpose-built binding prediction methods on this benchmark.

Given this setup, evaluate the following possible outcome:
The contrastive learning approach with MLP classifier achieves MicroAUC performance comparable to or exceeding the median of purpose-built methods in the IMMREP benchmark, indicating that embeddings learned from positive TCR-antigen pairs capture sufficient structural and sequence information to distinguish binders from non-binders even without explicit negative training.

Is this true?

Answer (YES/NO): YES